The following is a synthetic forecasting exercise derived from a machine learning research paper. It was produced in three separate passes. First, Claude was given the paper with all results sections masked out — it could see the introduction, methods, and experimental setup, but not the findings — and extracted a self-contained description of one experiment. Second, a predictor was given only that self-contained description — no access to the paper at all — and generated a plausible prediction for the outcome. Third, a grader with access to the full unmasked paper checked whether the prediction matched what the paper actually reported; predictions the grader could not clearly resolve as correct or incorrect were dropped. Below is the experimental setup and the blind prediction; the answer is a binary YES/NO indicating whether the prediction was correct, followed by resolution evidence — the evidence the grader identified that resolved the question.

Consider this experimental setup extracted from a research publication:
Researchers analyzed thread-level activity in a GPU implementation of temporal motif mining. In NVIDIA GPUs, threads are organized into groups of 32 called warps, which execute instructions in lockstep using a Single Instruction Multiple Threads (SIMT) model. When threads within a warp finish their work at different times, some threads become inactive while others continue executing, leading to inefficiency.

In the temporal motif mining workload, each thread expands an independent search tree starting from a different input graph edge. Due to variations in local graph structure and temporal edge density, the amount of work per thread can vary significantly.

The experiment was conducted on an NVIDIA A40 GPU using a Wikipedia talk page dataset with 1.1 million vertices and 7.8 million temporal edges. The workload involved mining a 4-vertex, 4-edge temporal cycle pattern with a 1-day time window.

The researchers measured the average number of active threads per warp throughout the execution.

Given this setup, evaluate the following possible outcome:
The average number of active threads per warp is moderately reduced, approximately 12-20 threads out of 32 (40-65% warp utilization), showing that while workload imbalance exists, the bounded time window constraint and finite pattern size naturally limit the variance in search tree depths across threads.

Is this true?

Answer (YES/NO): NO